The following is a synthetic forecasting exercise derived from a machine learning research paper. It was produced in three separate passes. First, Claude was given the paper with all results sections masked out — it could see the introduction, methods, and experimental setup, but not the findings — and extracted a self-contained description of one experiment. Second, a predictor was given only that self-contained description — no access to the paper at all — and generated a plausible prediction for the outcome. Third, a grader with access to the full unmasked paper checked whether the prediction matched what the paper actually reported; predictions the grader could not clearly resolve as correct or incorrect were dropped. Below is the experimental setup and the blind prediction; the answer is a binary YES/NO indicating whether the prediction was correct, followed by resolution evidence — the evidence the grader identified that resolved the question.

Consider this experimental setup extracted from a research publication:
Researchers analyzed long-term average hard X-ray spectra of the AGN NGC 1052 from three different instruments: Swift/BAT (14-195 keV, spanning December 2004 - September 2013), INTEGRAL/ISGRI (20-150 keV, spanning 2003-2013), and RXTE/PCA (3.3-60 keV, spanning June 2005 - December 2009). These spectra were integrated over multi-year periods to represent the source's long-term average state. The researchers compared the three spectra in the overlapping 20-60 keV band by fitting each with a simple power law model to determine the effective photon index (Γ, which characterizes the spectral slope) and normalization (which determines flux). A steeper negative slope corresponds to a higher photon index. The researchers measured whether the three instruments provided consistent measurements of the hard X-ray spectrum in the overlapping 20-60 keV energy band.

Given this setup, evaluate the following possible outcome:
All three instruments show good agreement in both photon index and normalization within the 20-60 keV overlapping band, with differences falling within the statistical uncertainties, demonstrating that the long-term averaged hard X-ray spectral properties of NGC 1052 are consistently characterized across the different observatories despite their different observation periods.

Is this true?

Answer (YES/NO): YES